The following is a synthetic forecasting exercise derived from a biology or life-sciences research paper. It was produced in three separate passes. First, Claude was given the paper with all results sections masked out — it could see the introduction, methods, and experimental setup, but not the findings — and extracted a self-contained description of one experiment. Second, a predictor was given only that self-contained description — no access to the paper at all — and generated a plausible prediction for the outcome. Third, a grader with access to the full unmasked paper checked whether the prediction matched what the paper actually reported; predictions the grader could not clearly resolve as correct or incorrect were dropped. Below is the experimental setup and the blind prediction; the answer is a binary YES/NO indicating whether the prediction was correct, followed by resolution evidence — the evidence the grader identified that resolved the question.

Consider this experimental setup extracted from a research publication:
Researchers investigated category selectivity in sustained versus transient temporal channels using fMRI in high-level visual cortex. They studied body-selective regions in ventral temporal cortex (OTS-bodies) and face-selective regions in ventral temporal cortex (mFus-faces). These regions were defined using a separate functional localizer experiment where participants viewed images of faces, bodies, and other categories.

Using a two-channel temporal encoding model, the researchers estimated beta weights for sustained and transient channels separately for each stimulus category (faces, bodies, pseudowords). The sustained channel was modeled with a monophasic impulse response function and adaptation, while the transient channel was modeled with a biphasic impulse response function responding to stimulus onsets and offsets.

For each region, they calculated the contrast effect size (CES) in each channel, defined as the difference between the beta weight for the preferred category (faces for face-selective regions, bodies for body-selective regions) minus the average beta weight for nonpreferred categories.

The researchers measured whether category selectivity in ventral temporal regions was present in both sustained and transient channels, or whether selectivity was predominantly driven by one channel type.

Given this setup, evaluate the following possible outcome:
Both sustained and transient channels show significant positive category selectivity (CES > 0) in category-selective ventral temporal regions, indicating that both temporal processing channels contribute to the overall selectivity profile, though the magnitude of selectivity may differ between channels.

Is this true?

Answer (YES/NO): YES